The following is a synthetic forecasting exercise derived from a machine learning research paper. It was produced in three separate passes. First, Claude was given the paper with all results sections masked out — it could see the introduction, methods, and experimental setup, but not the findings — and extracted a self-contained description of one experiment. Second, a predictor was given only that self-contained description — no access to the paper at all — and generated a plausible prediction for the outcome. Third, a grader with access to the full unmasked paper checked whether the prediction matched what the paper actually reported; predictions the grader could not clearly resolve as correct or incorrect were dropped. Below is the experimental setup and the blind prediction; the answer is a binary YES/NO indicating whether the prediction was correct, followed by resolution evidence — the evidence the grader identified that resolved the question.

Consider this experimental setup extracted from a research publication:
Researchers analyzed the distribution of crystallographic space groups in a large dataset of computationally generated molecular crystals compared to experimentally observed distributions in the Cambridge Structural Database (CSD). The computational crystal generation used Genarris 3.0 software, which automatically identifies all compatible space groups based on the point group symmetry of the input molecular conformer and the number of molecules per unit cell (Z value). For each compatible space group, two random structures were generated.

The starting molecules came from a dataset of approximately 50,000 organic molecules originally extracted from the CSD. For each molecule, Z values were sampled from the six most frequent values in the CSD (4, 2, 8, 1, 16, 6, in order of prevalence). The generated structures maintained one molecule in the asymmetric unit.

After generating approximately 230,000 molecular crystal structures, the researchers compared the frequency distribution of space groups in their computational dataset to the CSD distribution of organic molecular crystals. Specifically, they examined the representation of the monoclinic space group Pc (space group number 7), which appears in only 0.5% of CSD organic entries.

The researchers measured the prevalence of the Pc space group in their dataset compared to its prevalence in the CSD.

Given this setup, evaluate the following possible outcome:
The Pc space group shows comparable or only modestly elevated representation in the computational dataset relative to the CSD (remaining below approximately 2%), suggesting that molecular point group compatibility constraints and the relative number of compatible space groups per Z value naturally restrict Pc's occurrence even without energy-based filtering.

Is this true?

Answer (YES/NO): NO